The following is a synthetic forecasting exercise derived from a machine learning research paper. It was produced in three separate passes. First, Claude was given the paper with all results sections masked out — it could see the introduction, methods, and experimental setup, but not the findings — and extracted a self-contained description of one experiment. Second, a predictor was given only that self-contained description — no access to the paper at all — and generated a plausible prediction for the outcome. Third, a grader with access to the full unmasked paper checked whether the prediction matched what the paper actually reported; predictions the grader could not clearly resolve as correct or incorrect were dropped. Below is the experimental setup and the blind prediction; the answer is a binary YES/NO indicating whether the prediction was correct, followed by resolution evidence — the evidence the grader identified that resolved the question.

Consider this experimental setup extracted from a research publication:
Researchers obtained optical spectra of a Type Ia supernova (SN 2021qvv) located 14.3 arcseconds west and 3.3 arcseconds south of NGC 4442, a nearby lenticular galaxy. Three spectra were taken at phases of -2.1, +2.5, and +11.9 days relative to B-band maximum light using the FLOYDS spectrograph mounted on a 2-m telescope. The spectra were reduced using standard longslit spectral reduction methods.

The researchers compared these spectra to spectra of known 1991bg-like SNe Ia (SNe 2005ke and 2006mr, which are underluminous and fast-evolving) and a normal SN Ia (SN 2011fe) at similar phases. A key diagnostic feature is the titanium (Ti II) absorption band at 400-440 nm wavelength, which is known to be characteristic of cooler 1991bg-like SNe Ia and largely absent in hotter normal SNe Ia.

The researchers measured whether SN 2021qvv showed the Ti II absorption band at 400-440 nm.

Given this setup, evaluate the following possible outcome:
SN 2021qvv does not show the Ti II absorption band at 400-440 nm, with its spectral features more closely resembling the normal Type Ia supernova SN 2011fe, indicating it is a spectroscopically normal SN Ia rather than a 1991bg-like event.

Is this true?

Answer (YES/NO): NO